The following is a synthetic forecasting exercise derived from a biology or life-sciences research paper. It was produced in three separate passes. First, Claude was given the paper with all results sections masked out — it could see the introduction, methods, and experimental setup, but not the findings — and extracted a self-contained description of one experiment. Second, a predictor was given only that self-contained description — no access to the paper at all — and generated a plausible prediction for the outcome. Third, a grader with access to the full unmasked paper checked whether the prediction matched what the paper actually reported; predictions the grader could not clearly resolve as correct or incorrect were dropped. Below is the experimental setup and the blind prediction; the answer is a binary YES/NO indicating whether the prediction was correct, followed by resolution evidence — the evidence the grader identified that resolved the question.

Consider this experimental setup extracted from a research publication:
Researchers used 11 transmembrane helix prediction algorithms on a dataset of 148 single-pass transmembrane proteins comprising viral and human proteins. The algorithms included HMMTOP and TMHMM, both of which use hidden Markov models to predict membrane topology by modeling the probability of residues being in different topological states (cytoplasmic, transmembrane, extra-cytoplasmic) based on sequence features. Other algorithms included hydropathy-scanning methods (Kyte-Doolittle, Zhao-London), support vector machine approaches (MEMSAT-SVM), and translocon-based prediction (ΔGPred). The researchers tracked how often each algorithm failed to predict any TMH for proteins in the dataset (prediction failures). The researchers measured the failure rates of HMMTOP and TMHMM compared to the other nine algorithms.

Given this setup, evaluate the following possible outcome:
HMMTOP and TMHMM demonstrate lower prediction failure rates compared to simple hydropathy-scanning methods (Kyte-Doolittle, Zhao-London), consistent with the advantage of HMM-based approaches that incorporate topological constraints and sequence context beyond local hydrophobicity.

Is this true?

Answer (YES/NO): NO